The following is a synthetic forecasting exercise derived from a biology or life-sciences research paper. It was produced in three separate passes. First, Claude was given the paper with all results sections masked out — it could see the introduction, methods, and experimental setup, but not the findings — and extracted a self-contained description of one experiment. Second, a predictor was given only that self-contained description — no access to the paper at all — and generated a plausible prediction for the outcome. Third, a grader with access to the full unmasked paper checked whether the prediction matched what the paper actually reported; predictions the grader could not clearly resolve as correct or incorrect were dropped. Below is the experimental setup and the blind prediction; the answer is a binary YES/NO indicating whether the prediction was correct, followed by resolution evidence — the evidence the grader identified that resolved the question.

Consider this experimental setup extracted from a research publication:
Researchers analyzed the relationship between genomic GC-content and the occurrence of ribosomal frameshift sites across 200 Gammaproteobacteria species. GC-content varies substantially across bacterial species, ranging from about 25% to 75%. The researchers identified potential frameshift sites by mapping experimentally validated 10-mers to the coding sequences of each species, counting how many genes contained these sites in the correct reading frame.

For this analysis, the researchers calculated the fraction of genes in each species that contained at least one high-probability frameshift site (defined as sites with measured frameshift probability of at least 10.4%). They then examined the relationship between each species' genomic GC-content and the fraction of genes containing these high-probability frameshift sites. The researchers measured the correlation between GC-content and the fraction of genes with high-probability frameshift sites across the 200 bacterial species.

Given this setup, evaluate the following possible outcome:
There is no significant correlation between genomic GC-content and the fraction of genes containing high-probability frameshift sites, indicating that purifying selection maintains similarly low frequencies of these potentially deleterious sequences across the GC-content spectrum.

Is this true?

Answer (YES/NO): NO